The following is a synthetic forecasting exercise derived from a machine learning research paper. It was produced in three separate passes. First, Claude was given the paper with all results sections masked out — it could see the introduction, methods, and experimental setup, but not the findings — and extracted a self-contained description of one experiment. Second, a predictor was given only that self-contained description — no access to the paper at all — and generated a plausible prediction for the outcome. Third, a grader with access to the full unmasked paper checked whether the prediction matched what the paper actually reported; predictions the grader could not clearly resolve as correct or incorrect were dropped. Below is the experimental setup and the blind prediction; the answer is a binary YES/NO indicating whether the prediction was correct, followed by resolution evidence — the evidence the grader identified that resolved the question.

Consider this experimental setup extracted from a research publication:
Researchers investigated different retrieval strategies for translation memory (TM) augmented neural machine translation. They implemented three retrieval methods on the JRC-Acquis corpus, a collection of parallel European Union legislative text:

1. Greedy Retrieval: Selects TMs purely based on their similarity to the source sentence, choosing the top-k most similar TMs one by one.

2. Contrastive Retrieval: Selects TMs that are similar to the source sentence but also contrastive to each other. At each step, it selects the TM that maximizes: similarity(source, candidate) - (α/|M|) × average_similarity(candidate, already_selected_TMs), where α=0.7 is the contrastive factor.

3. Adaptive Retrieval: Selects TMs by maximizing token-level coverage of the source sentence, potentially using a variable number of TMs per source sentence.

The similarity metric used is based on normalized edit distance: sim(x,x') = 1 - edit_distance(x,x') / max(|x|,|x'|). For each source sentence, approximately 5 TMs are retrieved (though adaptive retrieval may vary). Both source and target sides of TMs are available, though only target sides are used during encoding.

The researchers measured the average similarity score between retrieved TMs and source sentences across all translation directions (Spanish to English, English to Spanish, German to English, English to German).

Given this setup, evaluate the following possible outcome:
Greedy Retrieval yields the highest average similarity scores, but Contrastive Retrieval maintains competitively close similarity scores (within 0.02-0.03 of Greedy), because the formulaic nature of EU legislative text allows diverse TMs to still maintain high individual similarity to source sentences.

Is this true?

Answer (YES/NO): YES